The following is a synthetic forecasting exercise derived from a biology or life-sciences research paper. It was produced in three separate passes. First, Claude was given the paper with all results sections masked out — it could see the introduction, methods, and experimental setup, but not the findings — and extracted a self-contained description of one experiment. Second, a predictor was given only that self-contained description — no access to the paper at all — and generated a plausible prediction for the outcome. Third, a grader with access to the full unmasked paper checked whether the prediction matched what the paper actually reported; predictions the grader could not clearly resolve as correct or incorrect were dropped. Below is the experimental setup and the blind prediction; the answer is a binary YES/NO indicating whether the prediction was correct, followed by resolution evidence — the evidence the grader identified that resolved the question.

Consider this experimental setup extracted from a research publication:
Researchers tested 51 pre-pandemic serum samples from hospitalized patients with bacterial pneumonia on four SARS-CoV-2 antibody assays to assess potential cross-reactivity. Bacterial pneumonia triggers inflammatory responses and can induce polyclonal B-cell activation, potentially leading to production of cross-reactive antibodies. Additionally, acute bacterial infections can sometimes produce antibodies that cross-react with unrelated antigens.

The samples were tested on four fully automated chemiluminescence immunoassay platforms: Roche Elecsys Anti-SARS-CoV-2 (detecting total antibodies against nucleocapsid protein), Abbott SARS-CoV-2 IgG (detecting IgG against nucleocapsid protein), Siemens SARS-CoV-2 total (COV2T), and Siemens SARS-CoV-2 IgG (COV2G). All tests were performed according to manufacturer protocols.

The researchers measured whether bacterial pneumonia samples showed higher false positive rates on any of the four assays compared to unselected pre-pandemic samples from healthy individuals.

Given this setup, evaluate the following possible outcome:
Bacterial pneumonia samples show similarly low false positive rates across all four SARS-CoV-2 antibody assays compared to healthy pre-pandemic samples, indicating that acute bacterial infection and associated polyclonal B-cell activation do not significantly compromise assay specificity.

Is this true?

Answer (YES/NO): YES